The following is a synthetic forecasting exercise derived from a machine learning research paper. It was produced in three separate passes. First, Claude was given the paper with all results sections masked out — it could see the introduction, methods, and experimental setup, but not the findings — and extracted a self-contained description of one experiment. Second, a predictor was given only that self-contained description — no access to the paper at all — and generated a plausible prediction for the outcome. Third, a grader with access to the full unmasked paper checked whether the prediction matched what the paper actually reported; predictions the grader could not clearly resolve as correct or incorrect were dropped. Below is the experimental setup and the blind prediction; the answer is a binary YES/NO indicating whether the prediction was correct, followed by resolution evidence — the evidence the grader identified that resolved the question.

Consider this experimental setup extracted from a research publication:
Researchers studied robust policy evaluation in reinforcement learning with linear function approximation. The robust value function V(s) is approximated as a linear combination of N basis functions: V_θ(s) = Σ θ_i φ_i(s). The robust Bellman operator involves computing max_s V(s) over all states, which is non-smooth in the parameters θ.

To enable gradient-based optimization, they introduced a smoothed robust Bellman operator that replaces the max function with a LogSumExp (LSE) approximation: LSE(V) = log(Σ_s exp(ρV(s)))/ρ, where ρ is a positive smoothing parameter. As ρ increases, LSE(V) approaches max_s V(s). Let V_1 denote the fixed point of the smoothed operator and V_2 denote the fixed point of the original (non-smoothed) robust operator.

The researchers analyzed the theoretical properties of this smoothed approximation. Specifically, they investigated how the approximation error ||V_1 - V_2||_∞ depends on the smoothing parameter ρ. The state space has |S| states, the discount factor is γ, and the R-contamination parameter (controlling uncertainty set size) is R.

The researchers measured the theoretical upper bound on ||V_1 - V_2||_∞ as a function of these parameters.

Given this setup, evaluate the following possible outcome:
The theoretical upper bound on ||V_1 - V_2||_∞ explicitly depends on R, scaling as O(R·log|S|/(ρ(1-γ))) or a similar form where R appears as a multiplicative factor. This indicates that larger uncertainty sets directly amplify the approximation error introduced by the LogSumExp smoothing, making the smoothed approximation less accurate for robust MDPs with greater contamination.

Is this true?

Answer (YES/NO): YES